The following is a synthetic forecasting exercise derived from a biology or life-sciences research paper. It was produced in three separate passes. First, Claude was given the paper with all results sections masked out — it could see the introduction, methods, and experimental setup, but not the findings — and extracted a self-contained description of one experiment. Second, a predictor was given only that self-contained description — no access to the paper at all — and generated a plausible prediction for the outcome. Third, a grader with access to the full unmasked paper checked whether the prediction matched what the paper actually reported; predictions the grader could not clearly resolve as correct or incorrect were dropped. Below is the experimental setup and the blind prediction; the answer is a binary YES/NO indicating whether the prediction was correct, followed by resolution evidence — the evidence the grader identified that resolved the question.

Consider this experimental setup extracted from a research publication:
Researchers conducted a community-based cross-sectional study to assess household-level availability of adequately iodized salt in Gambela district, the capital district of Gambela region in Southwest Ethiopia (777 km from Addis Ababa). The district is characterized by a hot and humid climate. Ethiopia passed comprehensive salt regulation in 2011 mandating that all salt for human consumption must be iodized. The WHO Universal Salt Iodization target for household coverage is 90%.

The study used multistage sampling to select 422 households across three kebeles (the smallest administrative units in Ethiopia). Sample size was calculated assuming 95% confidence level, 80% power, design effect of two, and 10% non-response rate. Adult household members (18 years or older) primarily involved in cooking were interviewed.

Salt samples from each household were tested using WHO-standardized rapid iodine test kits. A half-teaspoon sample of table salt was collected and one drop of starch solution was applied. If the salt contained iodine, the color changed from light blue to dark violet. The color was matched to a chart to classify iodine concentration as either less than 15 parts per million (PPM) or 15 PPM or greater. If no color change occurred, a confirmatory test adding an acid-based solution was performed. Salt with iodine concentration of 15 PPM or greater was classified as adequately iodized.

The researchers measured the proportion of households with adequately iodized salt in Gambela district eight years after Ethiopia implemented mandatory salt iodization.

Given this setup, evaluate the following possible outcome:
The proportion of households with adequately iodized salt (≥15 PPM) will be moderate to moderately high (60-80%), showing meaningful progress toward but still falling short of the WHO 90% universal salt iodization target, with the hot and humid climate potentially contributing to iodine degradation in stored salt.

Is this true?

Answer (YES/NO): NO